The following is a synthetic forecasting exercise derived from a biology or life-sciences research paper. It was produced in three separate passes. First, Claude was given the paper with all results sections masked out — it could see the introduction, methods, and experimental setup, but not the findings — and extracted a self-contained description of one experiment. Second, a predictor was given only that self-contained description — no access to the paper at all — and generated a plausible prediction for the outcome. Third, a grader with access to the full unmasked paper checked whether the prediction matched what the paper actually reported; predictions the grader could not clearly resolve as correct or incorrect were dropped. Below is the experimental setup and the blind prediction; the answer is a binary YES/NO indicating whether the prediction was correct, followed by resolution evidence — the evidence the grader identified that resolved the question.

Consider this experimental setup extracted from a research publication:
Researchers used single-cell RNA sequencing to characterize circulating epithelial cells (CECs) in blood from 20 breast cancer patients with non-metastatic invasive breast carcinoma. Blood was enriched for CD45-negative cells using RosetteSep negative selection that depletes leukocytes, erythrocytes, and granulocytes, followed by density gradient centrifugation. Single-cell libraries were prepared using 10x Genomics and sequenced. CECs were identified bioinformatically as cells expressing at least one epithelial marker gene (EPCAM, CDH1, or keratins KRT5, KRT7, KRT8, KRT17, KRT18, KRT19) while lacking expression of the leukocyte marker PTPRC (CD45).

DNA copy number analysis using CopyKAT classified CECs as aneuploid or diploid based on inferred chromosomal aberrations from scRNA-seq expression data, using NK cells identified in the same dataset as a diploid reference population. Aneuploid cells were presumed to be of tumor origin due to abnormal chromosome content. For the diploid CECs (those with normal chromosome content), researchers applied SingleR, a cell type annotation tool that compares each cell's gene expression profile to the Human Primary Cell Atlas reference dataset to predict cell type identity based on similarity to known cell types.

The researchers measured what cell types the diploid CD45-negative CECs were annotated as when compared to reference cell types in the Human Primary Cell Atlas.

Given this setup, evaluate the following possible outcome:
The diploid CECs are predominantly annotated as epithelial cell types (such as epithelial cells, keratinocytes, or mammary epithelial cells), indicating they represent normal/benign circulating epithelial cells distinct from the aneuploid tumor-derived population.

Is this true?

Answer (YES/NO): NO